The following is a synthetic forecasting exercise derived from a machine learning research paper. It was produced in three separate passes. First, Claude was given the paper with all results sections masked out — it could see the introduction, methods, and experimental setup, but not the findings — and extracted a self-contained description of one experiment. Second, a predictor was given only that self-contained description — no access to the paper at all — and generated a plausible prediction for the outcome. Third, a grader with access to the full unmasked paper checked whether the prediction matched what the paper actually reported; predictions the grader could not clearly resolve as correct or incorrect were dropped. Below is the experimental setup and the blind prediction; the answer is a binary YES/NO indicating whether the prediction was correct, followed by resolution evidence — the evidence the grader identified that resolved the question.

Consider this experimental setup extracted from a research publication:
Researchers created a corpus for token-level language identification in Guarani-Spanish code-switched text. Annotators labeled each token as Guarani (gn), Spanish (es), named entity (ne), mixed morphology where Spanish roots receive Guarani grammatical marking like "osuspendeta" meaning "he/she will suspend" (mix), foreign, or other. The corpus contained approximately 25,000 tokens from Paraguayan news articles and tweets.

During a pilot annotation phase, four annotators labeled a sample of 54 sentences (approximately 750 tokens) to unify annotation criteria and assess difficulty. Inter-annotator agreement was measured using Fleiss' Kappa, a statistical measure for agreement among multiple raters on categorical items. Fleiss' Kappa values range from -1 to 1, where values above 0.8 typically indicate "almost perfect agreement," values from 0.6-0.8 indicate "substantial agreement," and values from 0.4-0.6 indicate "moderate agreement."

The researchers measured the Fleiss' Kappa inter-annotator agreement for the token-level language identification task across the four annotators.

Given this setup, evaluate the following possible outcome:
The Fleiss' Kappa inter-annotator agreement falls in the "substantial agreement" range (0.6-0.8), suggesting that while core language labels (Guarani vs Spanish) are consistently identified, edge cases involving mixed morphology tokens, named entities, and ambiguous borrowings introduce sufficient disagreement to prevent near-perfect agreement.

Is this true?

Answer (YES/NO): NO